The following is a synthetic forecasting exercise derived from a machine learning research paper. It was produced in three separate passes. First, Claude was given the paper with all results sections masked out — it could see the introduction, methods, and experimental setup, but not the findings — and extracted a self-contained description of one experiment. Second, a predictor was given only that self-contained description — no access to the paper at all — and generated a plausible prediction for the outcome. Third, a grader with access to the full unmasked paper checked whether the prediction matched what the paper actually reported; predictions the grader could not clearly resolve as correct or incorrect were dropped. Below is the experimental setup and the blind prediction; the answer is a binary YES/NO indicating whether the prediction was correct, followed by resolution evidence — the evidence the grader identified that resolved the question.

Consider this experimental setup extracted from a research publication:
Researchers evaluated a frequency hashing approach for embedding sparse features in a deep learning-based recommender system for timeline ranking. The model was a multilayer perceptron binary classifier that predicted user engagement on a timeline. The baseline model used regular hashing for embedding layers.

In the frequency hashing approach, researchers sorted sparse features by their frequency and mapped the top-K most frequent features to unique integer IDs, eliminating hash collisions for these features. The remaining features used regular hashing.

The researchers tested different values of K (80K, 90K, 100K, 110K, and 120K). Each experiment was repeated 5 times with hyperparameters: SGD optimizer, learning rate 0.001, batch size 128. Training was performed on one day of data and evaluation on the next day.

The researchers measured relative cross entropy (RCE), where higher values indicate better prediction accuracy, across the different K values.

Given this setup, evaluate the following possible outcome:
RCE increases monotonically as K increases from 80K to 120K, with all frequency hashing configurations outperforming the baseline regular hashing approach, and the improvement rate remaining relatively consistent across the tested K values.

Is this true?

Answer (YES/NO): NO